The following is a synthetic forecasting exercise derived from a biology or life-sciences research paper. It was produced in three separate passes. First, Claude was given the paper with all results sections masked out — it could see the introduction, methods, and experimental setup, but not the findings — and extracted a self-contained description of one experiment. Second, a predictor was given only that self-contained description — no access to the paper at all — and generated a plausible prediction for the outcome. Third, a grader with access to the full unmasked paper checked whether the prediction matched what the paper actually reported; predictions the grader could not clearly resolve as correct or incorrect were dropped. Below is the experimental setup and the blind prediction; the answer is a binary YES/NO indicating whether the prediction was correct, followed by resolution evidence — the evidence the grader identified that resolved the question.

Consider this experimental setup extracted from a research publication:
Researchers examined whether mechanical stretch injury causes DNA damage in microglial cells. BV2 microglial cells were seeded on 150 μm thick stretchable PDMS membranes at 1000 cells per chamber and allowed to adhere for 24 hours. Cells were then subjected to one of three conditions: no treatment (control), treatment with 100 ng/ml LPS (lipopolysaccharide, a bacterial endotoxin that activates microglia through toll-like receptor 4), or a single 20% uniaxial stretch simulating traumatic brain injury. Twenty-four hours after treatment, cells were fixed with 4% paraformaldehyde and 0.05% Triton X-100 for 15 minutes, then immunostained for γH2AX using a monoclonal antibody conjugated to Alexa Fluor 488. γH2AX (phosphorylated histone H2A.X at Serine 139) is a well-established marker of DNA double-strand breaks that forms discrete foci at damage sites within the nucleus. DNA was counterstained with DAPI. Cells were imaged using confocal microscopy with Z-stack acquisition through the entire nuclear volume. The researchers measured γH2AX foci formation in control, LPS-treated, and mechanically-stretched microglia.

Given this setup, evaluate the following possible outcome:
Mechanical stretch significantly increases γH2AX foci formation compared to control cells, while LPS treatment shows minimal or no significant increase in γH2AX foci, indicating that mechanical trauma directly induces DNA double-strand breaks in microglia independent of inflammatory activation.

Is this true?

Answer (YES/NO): YES